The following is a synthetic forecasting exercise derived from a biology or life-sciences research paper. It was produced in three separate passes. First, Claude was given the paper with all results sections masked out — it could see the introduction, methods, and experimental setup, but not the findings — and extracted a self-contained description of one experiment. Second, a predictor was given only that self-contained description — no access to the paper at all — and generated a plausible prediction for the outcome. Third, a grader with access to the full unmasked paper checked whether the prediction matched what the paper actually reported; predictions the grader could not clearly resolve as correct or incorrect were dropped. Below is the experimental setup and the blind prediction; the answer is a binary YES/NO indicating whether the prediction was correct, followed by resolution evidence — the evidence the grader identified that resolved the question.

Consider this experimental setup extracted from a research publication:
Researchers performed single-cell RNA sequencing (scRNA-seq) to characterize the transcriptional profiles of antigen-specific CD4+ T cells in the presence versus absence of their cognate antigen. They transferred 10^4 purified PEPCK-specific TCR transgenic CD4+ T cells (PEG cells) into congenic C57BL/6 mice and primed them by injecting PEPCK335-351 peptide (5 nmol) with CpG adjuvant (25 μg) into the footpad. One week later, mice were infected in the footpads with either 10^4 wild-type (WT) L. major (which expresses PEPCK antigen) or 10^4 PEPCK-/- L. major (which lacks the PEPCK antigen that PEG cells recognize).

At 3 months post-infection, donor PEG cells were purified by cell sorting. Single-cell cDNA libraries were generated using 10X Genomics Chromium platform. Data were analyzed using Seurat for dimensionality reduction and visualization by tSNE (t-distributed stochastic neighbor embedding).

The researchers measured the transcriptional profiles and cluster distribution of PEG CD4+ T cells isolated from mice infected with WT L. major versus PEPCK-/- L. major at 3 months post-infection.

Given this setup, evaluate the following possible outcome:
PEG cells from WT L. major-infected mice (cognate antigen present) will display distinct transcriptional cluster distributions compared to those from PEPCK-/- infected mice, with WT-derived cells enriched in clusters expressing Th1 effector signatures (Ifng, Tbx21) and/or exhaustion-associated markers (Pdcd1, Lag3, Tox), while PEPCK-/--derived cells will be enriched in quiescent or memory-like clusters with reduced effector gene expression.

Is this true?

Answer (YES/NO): NO